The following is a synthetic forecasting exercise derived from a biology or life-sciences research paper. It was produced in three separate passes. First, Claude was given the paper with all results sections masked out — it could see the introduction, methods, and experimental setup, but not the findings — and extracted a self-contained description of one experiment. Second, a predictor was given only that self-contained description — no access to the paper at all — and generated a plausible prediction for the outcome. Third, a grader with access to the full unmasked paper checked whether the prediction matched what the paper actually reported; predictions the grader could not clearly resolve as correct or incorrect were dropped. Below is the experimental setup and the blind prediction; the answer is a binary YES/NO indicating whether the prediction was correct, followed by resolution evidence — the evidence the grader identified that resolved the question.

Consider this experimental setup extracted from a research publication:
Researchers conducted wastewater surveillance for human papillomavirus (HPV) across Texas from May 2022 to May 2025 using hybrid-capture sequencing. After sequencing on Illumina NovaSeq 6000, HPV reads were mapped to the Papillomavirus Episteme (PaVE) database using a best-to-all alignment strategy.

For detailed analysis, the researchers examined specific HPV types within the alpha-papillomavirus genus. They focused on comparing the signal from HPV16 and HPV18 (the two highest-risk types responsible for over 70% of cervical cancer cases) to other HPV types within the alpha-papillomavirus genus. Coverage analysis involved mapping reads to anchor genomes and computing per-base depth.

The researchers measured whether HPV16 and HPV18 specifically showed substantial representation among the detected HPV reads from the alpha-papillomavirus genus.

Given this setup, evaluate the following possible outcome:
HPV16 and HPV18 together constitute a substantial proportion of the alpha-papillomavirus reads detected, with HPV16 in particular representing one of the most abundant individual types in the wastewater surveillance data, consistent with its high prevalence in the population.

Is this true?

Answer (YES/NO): NO